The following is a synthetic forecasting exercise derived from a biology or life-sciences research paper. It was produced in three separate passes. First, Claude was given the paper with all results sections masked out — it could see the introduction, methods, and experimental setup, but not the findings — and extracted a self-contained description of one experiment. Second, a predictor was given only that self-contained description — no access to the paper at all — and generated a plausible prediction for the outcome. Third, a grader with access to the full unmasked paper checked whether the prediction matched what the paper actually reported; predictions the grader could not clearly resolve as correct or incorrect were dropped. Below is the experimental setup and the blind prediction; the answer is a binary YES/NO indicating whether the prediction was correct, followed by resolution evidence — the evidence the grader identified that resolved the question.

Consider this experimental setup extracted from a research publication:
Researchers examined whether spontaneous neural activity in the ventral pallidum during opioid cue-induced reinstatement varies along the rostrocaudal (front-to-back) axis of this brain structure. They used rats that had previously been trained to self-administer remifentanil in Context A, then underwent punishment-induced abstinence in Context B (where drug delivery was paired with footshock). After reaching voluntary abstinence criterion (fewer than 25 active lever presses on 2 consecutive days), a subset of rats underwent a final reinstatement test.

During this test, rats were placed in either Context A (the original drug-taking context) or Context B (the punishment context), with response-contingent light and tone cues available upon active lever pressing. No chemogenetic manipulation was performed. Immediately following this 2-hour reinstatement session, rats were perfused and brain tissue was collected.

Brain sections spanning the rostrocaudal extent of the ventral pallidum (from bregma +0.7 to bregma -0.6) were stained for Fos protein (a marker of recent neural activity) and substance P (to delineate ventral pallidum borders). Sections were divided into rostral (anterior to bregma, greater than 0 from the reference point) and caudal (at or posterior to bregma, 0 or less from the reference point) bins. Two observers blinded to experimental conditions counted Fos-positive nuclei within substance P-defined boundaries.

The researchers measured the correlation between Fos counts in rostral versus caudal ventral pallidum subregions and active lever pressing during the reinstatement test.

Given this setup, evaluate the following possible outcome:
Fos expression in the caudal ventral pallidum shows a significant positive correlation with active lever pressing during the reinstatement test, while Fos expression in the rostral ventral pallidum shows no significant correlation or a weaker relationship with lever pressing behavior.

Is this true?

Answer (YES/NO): NO